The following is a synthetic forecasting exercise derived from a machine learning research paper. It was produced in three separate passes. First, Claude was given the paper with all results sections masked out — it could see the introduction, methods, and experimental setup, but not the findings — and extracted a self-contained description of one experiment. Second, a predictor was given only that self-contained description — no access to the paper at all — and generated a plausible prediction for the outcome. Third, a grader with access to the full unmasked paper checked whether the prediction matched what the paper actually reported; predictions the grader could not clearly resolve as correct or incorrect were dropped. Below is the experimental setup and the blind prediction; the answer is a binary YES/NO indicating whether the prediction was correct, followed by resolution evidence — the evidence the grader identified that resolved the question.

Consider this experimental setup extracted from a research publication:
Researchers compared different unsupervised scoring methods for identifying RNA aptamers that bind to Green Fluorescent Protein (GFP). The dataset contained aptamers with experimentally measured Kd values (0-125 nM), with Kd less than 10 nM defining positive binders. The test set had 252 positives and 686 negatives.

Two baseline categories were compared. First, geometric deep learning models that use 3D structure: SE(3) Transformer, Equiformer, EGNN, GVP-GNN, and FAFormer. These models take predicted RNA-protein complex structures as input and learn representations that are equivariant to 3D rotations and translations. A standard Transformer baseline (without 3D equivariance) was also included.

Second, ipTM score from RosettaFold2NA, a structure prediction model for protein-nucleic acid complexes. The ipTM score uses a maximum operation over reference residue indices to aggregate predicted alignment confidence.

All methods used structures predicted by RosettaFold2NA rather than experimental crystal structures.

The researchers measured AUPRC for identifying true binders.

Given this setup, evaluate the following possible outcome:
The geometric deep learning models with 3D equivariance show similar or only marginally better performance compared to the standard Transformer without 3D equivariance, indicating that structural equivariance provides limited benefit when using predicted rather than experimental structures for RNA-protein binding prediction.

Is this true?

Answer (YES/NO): YES